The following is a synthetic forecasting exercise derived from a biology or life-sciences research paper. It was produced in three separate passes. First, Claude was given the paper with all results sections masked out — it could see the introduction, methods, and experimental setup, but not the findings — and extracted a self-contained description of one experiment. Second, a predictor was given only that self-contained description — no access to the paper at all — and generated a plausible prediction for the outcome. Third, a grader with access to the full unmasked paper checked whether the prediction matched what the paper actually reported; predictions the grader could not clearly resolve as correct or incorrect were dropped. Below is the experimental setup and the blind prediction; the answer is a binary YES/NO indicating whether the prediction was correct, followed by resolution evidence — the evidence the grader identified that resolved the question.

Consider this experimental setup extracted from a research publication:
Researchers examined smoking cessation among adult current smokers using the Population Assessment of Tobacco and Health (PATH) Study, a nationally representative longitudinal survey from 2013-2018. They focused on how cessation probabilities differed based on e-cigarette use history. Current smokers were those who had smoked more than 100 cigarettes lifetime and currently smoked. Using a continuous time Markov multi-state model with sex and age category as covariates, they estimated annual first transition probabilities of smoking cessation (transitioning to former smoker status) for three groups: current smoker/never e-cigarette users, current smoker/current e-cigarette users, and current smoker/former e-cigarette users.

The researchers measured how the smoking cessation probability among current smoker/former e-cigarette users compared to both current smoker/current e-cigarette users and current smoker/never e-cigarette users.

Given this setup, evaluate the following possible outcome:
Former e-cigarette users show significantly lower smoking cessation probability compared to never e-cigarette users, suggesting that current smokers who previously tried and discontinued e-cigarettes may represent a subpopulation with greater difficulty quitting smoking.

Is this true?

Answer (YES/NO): YES